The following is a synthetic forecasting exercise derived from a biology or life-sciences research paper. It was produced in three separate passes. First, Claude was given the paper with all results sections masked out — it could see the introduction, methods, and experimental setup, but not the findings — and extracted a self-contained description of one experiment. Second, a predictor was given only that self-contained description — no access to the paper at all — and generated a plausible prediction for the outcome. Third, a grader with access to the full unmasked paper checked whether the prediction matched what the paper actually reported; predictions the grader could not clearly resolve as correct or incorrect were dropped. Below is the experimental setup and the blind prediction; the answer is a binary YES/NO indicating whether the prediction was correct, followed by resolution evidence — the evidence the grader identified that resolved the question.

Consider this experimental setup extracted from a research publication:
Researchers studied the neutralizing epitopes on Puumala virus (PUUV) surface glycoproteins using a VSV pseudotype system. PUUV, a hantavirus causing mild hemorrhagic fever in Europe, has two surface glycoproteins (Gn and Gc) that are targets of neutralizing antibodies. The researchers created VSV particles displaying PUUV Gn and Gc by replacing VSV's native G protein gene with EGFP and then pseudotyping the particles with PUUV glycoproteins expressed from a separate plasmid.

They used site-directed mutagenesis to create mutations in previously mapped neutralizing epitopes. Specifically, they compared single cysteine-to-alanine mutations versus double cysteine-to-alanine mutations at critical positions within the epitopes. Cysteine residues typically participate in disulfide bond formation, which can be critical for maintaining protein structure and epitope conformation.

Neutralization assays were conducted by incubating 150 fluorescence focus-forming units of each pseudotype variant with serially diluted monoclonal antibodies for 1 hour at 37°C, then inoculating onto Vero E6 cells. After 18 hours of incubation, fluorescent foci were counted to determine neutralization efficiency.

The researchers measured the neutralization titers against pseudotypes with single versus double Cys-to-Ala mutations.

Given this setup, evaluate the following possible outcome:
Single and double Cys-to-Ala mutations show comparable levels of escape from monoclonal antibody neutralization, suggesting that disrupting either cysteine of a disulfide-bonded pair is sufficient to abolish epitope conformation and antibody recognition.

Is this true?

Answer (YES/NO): NO